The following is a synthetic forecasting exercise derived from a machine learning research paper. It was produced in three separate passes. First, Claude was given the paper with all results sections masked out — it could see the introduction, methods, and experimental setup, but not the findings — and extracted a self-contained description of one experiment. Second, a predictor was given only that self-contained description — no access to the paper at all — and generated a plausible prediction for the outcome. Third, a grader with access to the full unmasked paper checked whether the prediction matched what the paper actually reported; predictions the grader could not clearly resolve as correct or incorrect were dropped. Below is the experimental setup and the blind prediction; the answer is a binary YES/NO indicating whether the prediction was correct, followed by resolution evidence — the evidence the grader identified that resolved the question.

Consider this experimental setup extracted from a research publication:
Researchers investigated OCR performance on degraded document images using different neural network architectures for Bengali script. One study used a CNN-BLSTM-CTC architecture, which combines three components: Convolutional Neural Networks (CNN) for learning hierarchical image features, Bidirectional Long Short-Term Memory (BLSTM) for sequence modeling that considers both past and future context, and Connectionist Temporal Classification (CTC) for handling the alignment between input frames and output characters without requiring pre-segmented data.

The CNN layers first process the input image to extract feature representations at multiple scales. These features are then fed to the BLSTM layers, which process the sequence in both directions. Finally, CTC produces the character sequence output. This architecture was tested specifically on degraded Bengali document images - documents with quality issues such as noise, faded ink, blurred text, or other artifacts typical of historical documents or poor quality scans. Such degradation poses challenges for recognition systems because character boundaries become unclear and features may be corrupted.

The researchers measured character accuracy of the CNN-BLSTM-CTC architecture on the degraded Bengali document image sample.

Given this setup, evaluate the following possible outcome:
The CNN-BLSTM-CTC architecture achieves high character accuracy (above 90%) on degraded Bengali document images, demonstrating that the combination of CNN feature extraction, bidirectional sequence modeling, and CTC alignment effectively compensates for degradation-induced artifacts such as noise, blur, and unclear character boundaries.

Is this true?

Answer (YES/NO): NO